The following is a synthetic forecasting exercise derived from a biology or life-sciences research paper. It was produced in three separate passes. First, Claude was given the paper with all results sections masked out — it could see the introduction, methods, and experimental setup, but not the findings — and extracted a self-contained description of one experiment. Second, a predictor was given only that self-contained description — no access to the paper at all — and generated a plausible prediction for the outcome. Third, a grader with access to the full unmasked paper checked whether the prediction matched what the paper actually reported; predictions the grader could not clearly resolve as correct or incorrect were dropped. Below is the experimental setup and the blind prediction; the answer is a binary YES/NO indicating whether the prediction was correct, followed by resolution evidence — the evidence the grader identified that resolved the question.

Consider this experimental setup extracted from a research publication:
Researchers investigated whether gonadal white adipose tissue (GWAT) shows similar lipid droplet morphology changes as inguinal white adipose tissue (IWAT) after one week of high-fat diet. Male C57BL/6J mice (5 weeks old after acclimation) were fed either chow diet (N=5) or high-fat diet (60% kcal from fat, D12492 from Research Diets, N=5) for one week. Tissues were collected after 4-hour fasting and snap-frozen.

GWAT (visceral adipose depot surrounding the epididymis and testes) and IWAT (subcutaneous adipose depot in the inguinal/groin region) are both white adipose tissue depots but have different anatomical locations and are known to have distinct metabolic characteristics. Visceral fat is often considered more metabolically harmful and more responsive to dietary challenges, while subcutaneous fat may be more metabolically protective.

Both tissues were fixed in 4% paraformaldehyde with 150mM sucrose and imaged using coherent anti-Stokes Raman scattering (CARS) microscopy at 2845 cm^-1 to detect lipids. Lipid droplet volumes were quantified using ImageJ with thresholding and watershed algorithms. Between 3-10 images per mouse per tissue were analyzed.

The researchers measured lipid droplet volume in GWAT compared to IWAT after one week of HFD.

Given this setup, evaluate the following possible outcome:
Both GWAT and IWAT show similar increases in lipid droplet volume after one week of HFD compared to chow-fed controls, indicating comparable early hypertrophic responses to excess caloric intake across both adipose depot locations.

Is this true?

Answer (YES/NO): NO